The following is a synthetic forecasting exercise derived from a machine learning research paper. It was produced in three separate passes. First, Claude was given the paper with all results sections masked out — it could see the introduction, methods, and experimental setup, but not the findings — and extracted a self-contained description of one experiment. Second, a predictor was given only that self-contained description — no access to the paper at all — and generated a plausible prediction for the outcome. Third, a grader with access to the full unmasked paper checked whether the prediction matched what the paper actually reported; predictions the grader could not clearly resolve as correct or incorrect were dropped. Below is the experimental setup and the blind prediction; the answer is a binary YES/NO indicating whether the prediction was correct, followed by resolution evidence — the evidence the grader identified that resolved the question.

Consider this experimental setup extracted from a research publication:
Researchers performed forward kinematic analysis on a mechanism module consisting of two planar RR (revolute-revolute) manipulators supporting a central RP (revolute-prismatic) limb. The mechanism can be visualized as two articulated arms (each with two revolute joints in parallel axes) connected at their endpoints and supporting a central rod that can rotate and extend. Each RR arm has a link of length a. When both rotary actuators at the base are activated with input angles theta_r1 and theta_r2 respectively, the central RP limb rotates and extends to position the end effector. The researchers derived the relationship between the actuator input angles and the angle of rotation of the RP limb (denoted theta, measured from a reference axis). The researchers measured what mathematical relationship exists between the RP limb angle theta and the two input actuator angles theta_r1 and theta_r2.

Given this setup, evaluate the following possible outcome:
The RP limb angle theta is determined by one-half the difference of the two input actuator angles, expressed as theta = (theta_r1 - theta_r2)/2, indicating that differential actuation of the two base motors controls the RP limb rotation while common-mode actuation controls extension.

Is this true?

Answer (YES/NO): NO